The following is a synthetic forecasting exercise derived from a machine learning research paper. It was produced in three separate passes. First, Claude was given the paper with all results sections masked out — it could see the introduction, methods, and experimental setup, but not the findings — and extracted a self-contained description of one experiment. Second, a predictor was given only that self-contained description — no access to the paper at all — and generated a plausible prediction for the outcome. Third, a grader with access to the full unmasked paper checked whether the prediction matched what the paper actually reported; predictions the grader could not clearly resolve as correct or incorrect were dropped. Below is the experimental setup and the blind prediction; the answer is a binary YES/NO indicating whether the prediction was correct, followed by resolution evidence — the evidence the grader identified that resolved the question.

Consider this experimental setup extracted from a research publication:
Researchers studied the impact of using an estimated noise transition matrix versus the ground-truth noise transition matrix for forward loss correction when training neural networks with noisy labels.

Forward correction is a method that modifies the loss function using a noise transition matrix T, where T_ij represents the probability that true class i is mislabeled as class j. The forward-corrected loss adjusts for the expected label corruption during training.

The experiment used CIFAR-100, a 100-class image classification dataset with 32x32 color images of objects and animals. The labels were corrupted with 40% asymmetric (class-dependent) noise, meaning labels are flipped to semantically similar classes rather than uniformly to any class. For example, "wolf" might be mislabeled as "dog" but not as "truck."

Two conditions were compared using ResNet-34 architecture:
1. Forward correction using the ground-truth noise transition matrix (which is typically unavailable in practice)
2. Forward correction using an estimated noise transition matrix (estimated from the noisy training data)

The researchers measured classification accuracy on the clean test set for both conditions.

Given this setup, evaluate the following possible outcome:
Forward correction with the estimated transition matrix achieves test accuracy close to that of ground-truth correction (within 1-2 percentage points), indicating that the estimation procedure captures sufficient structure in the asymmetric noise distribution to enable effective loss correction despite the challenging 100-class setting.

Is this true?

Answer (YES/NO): NO